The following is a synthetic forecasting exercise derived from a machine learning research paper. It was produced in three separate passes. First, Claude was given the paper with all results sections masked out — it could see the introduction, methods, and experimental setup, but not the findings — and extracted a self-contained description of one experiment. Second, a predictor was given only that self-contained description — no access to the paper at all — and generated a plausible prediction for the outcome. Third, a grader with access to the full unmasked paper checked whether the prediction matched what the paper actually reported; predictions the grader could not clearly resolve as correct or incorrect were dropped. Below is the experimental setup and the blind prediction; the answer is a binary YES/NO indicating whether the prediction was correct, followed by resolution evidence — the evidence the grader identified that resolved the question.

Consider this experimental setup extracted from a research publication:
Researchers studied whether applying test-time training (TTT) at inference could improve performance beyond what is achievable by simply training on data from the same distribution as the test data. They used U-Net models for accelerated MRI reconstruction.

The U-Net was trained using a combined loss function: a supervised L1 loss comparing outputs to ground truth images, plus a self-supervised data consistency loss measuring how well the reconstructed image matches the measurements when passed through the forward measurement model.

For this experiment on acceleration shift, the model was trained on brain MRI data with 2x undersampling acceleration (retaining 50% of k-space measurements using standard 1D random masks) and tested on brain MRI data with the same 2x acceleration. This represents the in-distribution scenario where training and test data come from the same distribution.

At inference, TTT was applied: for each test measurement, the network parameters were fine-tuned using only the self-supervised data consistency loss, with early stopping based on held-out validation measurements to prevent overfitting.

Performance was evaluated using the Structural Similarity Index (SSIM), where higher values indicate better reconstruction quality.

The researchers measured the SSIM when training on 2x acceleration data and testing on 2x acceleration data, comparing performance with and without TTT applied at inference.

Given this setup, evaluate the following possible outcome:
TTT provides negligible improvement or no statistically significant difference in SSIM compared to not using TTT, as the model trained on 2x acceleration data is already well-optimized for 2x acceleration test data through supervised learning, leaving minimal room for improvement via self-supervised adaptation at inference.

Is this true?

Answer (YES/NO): NO